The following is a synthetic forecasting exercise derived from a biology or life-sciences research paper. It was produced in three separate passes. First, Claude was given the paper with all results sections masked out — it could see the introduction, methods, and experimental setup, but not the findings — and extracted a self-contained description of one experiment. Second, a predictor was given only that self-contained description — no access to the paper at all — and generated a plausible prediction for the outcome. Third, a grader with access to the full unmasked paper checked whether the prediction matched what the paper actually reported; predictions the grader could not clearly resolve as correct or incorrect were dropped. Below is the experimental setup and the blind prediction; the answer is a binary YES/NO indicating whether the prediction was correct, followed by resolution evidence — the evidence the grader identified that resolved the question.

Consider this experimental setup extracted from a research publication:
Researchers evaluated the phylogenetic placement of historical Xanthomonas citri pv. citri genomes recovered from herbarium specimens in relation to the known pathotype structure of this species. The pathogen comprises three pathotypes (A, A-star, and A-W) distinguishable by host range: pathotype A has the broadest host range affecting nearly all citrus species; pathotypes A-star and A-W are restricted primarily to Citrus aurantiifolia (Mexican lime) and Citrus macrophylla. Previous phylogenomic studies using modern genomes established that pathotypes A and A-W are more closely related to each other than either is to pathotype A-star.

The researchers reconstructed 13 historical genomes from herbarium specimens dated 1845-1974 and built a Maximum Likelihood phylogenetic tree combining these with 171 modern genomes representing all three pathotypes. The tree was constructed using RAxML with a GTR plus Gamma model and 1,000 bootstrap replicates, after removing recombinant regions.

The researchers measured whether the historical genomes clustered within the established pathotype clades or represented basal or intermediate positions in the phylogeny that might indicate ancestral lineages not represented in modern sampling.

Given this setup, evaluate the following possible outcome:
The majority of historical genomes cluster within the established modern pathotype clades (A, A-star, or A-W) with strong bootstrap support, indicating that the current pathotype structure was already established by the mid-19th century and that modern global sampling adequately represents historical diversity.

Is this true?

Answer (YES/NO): YES